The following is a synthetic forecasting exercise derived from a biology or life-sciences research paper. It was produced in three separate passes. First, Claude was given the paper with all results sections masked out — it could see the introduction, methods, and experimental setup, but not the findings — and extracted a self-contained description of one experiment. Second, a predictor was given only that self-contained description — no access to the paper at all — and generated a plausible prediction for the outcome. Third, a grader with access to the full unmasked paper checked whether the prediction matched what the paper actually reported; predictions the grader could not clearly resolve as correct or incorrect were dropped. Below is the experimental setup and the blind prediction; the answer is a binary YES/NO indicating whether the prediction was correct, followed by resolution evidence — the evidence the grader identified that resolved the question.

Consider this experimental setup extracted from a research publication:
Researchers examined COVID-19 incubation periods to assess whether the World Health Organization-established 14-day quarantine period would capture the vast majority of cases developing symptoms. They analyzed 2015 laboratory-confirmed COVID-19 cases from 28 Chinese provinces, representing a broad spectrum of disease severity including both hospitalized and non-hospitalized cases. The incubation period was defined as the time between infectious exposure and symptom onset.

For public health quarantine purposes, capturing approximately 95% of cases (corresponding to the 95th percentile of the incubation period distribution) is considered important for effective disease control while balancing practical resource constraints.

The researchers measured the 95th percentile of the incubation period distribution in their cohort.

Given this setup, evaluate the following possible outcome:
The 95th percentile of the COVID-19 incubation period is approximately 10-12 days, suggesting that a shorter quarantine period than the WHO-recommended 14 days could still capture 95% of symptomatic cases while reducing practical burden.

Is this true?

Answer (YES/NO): NO